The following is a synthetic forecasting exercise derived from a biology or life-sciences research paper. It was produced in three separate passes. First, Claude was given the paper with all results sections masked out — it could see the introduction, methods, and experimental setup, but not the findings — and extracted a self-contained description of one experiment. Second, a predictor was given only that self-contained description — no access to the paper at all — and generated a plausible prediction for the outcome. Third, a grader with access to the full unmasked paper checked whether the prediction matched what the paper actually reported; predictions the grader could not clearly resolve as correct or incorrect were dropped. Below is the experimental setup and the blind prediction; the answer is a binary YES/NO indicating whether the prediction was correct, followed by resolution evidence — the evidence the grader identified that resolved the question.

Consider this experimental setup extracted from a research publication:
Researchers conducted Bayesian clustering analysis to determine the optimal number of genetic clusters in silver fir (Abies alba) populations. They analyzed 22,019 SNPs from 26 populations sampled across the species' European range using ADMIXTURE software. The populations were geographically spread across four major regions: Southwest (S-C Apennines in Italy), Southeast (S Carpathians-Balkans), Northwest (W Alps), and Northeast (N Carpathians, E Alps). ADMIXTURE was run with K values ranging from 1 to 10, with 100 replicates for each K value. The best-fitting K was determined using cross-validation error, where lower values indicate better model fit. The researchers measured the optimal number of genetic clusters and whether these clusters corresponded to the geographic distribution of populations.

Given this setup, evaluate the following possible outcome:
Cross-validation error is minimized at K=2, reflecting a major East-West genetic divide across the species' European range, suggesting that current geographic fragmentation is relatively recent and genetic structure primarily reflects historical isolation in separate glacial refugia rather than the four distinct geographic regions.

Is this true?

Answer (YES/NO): NO